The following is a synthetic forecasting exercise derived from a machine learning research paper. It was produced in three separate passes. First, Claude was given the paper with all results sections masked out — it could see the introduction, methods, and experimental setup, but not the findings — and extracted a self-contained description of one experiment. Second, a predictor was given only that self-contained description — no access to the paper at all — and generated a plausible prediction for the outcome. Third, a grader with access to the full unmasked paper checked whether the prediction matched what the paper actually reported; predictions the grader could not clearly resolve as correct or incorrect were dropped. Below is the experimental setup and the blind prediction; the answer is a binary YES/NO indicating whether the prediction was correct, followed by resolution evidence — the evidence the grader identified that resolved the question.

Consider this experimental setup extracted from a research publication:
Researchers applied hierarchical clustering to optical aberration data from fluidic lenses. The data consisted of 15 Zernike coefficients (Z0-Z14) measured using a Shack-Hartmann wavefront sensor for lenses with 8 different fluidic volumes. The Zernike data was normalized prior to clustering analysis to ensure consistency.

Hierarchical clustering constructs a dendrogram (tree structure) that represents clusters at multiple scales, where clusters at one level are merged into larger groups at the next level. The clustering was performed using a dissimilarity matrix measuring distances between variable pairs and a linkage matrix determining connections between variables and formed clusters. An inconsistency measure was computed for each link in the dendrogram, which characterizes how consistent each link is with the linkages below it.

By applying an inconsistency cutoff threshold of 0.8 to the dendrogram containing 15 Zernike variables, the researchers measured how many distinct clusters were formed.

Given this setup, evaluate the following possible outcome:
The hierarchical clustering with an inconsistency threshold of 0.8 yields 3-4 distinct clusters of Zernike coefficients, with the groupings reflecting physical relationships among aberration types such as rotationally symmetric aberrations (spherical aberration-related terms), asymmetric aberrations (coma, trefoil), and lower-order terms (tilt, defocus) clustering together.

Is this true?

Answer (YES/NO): NO